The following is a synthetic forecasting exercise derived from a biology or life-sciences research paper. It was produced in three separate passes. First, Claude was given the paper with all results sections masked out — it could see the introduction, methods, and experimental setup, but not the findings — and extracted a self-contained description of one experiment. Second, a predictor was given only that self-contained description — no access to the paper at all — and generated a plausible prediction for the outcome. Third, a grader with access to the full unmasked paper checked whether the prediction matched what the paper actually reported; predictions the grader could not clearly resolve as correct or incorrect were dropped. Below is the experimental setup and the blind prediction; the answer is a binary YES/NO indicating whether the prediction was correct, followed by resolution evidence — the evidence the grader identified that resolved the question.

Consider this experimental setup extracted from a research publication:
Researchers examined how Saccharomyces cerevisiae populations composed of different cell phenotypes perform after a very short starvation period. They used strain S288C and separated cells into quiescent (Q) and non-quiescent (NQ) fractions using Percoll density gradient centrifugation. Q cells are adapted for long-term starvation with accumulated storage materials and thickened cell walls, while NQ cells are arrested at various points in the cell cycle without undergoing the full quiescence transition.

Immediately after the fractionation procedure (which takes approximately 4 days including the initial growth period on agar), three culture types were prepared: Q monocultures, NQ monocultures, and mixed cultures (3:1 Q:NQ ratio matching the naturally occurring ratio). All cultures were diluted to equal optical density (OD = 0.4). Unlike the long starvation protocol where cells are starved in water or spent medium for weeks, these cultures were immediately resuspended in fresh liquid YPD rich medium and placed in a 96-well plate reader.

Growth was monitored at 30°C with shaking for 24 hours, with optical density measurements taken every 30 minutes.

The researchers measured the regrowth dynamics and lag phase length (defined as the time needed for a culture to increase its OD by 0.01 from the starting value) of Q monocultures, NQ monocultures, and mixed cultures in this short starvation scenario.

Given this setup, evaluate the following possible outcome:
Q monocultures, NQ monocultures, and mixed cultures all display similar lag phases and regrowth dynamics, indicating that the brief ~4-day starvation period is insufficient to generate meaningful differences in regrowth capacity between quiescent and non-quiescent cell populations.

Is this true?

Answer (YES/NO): NO